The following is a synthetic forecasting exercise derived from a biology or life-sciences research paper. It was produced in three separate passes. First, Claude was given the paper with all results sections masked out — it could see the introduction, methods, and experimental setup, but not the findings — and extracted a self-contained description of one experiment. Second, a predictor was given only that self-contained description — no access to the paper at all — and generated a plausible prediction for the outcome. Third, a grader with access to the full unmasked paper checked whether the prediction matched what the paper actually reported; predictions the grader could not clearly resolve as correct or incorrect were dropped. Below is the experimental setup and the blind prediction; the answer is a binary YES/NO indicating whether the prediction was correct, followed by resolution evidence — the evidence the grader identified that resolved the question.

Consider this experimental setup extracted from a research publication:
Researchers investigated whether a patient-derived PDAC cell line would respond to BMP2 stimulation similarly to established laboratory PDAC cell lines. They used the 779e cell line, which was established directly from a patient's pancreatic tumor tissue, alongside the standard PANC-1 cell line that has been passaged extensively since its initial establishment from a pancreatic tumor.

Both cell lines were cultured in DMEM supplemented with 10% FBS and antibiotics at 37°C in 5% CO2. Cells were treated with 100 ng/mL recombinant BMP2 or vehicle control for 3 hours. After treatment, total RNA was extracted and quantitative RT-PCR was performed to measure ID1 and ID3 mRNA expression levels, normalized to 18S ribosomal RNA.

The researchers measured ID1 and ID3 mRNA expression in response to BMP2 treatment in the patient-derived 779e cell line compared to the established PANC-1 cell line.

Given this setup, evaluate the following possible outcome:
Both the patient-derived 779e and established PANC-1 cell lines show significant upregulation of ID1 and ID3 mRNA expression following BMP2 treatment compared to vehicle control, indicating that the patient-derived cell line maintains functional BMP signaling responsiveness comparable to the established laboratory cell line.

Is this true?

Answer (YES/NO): YES